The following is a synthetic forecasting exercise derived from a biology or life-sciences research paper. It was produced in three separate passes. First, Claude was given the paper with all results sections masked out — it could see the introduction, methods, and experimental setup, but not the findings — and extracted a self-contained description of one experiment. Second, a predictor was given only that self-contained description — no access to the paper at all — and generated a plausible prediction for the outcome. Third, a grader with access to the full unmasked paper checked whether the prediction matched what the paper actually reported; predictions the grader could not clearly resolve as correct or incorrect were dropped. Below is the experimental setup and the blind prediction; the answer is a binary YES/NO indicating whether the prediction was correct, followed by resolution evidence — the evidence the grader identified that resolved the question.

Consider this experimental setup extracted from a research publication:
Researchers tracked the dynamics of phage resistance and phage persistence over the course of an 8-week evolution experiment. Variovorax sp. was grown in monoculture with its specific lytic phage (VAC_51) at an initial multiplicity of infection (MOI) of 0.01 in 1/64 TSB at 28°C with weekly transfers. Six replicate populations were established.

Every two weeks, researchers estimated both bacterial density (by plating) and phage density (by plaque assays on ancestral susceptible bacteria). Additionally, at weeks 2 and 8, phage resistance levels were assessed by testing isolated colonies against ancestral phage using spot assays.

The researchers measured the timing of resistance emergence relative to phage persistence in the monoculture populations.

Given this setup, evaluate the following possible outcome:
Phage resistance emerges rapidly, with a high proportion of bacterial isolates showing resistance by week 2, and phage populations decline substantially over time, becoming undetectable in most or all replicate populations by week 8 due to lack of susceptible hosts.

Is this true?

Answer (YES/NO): YES